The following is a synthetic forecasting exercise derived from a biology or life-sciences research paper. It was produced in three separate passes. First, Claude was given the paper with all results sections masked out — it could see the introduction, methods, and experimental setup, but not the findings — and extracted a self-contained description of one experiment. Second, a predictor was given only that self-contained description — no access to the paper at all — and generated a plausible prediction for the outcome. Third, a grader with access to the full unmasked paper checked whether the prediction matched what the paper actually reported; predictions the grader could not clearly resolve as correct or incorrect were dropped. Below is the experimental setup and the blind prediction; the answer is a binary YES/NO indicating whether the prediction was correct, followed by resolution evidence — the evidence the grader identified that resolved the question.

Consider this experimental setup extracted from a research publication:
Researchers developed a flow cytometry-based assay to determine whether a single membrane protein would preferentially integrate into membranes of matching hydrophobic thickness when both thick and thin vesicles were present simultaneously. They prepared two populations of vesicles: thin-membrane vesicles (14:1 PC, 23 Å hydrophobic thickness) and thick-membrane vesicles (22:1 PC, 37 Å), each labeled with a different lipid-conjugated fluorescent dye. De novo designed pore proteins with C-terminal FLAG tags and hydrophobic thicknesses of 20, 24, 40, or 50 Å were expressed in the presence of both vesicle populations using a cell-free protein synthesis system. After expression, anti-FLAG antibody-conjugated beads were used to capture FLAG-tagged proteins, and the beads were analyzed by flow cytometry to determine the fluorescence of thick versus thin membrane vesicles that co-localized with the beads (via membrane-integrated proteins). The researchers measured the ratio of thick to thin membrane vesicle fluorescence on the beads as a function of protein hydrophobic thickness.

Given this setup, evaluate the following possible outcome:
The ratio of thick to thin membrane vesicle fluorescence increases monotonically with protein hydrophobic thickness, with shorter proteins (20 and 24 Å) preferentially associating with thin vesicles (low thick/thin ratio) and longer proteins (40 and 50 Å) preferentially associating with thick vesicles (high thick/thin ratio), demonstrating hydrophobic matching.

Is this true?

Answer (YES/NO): YES